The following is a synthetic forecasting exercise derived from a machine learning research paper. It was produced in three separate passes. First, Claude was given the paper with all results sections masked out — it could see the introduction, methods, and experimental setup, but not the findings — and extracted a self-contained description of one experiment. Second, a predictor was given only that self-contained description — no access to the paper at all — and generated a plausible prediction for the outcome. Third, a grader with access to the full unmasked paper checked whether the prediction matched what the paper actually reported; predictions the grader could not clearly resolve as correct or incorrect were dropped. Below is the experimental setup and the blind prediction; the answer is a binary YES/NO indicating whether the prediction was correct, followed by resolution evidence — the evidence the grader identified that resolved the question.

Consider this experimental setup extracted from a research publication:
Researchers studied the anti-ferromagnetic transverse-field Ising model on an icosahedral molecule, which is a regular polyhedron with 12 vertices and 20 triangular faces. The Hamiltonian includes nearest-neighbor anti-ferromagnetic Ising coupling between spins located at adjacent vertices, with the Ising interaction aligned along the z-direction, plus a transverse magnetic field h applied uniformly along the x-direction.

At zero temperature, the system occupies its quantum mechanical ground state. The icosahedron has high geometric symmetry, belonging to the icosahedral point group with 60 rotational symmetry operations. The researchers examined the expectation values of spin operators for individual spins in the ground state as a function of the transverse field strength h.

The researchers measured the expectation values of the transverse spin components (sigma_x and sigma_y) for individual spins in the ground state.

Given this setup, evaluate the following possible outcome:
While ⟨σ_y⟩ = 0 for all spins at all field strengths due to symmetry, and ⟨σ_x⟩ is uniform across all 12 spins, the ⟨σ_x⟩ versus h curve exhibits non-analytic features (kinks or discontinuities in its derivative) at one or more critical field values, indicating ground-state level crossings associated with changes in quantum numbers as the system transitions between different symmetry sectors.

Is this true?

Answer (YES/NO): NO